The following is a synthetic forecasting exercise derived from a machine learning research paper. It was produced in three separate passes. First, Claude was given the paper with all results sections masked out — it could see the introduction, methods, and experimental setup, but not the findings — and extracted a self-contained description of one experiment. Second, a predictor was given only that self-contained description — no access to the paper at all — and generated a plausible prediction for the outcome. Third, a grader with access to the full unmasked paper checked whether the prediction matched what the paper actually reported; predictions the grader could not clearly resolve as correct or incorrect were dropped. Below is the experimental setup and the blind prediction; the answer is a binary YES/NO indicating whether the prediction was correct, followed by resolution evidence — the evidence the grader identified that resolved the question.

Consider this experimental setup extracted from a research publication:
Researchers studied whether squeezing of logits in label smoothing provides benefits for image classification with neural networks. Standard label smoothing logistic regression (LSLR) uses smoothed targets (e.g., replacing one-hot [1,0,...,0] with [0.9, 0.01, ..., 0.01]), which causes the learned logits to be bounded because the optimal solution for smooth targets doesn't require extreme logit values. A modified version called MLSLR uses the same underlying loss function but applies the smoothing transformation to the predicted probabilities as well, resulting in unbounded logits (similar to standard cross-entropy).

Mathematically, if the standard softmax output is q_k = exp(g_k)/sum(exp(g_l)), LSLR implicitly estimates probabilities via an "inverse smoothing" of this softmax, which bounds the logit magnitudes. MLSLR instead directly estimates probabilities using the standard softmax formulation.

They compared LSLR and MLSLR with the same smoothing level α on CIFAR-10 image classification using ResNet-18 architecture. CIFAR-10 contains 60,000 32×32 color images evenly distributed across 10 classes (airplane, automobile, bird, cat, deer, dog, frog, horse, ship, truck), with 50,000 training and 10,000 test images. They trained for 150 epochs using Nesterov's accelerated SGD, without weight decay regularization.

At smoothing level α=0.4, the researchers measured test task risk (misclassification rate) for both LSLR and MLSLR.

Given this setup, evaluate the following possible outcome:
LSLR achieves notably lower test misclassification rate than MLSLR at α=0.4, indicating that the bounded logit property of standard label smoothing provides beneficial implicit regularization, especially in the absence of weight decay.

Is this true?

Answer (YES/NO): NO